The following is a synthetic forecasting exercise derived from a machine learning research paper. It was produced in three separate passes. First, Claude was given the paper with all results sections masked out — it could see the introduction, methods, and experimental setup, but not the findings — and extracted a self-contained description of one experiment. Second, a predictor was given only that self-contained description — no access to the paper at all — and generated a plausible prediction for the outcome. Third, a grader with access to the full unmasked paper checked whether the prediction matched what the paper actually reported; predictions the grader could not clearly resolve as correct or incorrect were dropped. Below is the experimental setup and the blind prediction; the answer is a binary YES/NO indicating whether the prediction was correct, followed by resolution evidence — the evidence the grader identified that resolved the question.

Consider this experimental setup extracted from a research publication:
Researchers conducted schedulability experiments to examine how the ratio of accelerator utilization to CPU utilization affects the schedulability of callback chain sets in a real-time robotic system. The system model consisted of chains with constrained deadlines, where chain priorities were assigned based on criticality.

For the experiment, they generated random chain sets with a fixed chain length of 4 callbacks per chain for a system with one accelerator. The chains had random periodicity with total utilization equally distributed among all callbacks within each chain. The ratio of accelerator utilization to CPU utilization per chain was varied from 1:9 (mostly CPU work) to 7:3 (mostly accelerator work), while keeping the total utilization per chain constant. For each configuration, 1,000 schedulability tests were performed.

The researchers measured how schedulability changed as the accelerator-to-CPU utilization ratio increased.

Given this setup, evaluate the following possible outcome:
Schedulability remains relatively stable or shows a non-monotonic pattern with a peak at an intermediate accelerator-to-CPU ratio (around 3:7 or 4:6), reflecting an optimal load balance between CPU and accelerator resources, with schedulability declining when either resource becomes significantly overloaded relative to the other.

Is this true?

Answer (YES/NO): NO